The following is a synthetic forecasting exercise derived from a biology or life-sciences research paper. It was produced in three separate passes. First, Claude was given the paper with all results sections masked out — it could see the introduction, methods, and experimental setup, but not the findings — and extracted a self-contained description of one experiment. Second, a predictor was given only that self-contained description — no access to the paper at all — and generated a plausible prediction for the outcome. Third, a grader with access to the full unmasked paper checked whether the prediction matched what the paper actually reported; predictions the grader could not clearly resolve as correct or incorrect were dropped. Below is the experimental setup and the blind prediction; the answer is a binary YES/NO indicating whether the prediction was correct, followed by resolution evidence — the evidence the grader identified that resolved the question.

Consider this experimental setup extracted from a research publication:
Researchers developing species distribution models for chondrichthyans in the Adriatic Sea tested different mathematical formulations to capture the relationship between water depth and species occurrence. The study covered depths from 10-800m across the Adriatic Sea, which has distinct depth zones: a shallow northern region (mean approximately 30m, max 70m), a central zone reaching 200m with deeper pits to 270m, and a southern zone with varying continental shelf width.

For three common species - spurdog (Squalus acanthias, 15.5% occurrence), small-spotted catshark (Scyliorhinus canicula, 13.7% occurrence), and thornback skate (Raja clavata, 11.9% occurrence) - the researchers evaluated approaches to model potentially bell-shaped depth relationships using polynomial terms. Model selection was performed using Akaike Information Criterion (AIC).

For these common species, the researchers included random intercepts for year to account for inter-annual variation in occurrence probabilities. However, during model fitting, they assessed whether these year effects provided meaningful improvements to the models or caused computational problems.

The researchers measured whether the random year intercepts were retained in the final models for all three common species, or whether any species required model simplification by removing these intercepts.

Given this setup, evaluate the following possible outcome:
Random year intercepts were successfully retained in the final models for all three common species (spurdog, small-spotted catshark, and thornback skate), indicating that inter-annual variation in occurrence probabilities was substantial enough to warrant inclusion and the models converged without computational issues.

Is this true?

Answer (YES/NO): NO